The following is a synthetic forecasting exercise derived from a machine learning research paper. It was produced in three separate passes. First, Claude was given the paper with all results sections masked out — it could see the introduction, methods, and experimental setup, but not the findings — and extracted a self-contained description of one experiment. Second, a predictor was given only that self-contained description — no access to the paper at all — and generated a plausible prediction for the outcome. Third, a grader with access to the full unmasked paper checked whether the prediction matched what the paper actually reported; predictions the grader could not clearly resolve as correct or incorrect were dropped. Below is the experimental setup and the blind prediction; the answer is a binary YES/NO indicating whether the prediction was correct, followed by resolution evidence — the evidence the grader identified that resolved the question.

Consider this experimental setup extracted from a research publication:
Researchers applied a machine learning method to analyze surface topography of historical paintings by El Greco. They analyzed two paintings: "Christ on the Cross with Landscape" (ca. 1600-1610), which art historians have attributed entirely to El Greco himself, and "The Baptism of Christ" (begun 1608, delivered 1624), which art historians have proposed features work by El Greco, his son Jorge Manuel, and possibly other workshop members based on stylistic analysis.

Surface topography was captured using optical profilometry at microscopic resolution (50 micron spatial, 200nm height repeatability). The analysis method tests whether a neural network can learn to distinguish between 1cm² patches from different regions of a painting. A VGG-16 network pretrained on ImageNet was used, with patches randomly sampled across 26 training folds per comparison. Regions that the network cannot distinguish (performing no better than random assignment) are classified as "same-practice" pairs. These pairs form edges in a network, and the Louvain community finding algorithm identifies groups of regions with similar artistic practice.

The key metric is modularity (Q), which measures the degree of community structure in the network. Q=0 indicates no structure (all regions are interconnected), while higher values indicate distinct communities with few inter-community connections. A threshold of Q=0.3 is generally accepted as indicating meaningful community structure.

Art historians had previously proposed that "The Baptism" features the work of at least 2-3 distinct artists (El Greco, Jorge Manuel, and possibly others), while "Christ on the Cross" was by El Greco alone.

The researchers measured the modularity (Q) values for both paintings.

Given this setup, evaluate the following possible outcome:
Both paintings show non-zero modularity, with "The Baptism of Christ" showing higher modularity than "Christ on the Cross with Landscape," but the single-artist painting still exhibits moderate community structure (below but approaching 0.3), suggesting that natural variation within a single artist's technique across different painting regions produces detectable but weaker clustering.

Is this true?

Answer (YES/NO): YES